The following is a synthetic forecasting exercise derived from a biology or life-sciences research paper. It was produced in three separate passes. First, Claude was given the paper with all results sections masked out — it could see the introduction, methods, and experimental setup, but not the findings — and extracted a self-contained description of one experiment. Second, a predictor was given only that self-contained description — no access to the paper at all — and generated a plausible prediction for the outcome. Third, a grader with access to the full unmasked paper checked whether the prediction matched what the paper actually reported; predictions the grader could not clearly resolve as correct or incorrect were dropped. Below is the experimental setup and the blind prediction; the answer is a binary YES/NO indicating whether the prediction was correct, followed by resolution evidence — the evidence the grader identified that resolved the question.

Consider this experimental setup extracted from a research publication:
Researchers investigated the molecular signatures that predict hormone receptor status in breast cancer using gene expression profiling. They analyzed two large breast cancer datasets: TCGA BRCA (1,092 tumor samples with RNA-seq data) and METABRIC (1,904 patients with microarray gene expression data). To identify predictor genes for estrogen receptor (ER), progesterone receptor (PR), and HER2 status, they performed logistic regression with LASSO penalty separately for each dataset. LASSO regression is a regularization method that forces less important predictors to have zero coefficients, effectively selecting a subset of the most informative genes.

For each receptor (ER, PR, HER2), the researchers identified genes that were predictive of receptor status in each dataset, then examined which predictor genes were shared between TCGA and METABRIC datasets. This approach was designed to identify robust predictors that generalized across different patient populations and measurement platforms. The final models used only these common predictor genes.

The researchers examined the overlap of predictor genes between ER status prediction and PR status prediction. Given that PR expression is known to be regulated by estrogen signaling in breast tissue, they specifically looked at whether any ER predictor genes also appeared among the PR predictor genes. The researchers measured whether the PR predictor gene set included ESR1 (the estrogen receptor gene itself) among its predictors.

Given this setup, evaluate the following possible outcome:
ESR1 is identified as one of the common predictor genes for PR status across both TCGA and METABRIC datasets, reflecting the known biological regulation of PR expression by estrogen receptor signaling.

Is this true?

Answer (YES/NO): YES